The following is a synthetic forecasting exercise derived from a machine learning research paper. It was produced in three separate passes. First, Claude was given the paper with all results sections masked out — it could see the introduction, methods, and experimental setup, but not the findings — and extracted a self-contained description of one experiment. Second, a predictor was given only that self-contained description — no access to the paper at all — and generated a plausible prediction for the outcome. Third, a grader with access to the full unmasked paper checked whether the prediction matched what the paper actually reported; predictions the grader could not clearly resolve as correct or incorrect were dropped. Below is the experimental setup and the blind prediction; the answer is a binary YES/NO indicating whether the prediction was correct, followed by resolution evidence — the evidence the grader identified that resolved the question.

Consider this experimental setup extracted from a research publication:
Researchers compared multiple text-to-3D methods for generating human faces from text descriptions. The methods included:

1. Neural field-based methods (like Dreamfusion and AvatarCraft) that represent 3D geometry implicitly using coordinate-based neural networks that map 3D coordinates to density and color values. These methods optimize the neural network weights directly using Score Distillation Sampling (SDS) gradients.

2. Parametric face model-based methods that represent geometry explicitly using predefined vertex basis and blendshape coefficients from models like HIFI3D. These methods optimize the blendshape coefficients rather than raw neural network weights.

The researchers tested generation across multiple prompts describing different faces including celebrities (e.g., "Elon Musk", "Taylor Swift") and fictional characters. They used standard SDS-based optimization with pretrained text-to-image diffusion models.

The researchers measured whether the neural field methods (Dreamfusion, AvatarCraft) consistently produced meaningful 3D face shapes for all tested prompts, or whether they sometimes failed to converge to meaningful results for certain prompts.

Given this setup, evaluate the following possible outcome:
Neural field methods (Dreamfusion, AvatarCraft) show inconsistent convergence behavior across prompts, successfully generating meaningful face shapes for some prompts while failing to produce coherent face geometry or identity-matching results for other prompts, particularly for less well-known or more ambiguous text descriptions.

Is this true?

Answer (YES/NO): NO